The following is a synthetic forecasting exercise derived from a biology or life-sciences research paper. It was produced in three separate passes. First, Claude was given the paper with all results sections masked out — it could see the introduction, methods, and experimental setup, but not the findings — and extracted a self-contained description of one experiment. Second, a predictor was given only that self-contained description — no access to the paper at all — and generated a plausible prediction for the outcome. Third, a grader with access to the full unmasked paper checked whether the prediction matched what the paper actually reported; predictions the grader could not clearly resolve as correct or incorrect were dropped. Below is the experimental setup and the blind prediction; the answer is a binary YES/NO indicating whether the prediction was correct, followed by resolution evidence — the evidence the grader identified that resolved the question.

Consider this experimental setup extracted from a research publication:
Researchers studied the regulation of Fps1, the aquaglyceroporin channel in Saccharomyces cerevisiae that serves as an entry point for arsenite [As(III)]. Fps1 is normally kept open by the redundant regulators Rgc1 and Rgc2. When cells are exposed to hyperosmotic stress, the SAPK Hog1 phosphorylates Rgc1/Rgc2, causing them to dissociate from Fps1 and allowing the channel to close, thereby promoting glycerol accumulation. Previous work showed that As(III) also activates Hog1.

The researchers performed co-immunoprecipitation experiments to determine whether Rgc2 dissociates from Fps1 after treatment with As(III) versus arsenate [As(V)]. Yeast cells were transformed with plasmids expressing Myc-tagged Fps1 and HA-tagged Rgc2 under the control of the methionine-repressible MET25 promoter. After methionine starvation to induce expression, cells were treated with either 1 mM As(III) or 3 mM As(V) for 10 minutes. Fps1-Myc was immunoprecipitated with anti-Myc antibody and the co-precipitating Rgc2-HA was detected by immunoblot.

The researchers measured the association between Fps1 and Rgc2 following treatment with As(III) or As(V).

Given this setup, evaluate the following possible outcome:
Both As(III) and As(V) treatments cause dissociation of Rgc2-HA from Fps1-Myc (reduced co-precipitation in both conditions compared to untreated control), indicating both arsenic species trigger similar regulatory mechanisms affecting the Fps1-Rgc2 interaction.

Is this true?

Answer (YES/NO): NO